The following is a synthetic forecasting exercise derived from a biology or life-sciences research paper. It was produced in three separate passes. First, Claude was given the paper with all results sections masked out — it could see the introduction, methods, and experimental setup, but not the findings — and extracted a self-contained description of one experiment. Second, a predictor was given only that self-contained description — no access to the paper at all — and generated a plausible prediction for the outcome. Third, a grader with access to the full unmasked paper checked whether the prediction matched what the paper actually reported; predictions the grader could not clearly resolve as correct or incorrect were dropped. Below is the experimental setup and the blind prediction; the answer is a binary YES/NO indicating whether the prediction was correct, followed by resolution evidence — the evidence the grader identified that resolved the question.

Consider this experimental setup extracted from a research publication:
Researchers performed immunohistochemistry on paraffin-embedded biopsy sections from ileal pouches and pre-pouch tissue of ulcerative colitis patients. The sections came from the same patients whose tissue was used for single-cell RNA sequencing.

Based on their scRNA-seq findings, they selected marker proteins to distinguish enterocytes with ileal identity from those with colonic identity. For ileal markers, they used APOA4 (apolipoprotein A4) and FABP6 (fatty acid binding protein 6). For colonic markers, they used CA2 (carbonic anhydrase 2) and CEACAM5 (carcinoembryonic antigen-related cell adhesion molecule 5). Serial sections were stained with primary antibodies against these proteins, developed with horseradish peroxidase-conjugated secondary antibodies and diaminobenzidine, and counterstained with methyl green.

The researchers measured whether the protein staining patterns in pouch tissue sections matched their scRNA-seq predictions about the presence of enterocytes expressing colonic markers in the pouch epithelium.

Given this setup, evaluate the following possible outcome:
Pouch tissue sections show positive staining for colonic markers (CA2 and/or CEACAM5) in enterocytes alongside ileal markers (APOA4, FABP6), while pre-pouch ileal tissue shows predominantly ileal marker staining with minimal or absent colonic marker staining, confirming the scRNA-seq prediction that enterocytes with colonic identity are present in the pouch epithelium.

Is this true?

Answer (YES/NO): YES